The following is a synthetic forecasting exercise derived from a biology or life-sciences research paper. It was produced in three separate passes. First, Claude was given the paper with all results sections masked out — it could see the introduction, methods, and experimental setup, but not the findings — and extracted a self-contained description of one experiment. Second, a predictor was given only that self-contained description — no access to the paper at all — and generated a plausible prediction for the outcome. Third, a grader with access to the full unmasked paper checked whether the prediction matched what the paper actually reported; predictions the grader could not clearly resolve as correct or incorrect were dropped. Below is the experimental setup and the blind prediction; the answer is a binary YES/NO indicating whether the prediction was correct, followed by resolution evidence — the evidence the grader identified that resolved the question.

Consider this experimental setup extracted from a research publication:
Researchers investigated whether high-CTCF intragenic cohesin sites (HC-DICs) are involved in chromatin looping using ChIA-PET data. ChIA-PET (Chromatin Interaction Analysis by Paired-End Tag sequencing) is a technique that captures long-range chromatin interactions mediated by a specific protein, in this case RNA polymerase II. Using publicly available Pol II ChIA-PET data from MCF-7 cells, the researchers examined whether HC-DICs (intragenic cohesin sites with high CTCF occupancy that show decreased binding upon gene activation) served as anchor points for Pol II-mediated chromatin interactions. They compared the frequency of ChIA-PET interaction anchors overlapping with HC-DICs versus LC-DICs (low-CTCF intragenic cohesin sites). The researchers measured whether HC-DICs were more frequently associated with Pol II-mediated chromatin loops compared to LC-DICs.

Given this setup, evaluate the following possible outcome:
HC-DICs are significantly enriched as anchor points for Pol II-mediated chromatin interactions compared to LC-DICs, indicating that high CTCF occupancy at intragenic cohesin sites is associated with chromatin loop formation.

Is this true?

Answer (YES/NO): NO